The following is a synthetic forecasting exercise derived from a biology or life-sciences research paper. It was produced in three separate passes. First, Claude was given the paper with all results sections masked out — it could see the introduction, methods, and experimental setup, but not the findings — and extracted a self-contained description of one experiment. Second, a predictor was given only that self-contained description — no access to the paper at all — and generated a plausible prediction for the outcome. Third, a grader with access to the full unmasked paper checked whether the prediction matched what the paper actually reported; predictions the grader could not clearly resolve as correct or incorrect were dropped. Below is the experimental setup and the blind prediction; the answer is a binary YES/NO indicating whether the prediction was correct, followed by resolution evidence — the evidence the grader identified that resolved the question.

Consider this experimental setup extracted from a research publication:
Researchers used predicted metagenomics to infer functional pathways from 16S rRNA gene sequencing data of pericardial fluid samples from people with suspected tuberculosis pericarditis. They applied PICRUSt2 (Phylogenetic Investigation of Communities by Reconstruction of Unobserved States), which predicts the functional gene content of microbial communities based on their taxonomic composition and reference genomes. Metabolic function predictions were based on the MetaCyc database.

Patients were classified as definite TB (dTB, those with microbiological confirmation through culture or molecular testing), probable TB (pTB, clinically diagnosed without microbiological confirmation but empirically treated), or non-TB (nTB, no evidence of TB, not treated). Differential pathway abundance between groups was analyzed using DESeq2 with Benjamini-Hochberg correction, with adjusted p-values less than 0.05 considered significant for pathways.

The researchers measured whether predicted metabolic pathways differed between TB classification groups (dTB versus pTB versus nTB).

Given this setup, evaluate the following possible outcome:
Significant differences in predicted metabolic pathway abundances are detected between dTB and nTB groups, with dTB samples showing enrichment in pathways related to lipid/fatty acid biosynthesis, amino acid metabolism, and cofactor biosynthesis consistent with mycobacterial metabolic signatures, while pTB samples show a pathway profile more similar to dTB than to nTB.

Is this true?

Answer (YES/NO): NO